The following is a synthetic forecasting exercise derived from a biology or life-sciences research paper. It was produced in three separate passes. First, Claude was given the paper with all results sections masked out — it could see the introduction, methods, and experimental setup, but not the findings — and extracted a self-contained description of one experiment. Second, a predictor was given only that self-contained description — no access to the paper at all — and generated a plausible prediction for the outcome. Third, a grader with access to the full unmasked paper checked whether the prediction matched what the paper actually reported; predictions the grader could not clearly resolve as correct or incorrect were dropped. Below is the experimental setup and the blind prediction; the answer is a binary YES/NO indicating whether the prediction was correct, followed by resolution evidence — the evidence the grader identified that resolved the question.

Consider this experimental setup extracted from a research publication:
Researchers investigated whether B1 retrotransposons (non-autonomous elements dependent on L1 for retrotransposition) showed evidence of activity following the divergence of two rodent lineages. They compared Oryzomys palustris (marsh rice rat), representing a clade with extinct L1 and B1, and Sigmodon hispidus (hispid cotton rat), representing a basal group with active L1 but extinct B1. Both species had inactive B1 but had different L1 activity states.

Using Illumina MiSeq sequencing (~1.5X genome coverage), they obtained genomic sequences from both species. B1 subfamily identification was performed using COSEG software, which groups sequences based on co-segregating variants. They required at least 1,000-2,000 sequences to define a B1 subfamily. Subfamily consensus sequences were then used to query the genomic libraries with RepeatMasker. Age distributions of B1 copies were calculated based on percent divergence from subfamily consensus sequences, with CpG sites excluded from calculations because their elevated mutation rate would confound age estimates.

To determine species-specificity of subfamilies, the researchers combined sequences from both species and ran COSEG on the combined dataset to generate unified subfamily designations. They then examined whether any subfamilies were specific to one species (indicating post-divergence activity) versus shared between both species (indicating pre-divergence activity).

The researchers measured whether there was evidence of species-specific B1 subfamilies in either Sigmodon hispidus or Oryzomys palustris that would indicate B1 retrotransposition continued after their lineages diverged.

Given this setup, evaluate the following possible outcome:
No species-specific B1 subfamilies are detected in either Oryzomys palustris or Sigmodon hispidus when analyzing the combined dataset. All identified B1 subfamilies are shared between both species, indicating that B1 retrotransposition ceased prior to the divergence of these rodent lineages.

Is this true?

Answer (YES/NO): YES